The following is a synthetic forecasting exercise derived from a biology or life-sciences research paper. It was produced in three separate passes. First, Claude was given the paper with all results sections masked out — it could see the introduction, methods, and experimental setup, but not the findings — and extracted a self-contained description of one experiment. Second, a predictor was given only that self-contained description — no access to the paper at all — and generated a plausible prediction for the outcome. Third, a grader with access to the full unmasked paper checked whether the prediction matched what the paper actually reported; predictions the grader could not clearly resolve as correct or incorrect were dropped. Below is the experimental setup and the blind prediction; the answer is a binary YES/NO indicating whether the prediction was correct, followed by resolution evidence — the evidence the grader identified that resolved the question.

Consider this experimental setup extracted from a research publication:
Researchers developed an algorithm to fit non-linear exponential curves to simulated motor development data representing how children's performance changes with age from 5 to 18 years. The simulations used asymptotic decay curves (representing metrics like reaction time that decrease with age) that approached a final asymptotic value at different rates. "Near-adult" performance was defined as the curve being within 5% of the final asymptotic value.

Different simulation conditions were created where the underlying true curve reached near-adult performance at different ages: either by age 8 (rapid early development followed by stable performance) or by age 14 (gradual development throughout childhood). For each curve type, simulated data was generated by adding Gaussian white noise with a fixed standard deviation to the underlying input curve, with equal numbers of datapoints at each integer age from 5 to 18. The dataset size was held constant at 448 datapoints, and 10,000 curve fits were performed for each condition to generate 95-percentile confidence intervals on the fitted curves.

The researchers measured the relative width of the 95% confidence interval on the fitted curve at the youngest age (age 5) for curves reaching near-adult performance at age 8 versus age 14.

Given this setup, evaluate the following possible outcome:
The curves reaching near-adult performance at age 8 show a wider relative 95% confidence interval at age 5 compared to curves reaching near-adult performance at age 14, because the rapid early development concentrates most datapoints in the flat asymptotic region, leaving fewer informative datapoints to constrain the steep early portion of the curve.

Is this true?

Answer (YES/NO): NO